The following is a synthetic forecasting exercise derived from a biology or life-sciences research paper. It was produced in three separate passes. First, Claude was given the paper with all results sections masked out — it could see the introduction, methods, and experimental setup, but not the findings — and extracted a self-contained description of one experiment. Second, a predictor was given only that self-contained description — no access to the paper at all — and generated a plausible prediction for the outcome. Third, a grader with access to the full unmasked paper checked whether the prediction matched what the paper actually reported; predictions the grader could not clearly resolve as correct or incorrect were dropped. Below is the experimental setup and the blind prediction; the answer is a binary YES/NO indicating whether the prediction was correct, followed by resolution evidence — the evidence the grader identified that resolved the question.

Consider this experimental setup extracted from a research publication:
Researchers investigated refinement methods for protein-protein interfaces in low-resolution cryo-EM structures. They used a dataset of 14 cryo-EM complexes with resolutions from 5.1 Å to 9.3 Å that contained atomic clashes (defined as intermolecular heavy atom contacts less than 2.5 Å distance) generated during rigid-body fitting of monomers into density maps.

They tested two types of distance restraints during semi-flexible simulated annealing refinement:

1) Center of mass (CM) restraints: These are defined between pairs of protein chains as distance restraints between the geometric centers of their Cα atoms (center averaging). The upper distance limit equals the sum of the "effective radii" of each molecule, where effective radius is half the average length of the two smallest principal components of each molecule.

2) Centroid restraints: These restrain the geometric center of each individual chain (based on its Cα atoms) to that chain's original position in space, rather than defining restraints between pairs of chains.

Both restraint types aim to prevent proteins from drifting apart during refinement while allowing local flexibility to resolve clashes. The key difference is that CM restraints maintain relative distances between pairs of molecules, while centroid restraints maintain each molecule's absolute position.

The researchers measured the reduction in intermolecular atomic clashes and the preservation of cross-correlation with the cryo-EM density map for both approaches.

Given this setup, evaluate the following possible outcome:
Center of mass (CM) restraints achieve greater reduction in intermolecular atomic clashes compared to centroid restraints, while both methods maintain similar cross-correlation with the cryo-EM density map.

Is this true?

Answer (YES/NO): NO